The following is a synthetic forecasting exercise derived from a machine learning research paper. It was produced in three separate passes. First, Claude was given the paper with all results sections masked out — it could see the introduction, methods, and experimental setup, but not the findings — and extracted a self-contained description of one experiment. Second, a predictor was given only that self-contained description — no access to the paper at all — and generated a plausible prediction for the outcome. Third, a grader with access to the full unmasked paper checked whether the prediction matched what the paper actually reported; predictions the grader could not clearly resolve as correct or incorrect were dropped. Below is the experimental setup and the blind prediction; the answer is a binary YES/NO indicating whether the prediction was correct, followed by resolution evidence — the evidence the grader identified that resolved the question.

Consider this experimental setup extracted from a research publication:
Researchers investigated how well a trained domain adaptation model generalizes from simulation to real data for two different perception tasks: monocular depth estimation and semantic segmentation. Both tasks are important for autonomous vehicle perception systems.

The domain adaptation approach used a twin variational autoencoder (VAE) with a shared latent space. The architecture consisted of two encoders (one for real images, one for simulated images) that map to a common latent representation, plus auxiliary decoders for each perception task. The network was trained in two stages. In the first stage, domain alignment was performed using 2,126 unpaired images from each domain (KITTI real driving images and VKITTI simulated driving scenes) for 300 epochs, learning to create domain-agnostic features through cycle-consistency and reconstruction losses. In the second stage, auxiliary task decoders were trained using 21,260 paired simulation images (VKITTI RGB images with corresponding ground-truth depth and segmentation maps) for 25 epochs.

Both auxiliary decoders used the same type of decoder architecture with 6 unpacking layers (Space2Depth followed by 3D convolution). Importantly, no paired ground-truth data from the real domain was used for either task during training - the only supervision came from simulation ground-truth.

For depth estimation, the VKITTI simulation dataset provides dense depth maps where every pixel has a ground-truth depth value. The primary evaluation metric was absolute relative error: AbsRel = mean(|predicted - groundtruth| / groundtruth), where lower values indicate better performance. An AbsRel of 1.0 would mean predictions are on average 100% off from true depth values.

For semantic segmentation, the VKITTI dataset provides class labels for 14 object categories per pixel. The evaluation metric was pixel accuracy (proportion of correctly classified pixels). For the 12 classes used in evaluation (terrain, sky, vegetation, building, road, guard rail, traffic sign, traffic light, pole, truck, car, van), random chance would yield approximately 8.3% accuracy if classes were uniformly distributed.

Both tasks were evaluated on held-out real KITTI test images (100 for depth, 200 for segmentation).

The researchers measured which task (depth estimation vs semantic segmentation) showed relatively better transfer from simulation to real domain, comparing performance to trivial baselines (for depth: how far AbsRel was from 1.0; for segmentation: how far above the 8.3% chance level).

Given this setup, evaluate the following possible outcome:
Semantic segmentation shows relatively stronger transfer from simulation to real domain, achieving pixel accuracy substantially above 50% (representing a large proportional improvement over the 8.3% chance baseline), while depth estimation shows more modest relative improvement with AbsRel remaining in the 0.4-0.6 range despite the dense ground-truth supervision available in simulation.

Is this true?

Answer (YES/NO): NO